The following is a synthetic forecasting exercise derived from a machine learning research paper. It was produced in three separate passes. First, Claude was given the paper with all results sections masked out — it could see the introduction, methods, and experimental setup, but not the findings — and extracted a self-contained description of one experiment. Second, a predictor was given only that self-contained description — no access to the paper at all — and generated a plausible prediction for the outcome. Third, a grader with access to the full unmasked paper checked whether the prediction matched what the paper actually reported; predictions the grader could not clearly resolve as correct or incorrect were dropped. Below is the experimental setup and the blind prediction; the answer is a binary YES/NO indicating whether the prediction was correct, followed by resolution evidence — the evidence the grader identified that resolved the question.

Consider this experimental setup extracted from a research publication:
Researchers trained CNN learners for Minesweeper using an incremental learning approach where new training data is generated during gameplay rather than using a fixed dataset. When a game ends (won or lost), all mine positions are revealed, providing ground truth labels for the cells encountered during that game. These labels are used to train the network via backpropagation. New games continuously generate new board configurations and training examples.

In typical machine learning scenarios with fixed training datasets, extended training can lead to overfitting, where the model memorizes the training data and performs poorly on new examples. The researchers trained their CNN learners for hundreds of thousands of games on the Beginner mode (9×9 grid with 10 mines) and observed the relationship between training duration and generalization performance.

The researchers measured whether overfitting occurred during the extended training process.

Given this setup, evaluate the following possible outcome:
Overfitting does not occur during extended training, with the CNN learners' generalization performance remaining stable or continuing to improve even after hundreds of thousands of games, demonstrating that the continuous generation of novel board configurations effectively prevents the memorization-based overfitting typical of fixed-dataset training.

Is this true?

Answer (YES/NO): YES